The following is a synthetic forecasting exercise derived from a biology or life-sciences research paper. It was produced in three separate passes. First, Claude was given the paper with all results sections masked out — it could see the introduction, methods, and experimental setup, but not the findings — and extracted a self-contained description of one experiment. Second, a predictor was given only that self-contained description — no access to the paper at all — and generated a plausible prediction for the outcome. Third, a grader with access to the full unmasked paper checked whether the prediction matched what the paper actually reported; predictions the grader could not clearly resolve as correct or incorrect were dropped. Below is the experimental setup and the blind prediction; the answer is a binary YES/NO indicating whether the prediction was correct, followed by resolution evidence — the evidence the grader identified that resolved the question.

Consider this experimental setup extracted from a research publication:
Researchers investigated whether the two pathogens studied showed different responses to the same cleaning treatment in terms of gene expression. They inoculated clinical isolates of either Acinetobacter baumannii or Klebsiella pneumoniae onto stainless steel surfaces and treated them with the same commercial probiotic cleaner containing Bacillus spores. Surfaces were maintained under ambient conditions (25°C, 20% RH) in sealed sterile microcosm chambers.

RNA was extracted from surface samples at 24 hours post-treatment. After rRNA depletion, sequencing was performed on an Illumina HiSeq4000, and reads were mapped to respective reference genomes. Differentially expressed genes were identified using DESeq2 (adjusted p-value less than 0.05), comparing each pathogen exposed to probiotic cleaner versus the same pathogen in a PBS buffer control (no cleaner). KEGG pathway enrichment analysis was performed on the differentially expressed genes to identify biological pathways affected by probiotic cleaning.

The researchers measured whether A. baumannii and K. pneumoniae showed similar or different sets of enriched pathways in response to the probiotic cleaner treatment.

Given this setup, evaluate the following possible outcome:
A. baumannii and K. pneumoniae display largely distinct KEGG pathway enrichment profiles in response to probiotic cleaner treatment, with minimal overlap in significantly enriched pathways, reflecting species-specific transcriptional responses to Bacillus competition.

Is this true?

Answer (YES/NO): NO